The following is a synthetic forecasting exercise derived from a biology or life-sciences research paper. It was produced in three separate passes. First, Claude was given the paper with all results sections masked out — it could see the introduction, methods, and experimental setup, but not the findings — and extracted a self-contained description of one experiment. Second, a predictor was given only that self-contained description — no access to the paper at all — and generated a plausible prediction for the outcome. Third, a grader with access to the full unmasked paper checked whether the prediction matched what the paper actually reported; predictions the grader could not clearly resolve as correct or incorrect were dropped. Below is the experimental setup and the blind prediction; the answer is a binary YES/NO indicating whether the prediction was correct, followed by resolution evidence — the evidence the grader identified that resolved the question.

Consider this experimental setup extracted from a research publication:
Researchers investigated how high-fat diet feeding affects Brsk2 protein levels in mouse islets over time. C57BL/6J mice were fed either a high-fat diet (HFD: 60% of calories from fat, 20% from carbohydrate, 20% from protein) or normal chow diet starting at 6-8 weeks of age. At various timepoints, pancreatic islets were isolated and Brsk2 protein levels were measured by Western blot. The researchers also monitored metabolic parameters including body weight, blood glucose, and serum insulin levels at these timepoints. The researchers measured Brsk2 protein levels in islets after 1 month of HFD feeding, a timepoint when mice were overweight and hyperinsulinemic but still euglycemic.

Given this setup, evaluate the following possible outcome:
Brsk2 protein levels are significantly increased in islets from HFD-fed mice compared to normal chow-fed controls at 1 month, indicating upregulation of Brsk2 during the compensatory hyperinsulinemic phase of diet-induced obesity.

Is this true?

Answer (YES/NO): YES